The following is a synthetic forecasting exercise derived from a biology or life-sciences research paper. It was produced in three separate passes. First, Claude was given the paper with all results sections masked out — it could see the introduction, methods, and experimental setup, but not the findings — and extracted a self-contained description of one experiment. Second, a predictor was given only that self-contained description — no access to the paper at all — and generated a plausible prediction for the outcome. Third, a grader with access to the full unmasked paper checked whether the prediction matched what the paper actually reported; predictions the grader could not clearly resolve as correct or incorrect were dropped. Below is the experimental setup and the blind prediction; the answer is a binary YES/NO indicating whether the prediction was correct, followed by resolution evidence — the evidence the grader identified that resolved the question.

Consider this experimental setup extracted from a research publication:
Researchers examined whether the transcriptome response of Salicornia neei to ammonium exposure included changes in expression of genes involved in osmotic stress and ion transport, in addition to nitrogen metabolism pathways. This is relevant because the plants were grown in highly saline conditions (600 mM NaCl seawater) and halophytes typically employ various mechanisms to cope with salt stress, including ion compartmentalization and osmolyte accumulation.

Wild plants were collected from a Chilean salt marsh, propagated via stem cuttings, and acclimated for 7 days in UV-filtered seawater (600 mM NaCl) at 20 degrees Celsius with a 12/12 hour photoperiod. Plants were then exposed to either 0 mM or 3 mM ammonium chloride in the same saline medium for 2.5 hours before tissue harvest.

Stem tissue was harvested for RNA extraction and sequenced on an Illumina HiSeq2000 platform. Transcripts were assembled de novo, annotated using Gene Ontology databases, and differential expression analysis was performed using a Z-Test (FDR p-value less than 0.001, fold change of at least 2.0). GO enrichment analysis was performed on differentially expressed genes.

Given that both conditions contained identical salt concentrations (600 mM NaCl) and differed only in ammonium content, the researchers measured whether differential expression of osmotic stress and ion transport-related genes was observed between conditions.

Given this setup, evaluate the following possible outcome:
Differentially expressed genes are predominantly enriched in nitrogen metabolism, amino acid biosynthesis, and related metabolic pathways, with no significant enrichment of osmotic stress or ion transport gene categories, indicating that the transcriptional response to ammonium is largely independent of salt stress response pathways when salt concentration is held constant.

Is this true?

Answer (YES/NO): NO